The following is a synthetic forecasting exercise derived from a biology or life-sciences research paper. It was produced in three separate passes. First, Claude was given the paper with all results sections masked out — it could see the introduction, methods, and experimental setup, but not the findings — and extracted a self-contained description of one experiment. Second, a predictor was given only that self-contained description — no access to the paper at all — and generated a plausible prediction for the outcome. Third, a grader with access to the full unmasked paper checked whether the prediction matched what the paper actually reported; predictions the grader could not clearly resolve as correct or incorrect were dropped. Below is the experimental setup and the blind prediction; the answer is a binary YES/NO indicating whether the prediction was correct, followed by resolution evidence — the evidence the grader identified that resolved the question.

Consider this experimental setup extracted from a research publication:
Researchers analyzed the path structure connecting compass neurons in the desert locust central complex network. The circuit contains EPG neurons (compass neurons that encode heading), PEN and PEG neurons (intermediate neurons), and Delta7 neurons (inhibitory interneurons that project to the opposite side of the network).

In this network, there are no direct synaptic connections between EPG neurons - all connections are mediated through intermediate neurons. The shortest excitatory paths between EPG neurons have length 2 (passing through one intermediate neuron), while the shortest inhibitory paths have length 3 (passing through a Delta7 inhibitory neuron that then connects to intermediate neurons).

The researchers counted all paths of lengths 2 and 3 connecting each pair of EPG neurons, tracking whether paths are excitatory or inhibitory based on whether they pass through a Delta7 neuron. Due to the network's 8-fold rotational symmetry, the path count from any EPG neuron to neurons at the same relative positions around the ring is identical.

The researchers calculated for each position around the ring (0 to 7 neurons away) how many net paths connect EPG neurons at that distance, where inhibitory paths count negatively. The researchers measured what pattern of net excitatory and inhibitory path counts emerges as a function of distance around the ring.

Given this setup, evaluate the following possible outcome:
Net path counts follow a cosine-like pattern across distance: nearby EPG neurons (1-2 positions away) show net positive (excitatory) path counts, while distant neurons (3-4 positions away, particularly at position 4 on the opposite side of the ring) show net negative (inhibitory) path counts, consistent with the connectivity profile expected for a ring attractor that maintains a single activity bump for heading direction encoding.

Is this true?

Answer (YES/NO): NO